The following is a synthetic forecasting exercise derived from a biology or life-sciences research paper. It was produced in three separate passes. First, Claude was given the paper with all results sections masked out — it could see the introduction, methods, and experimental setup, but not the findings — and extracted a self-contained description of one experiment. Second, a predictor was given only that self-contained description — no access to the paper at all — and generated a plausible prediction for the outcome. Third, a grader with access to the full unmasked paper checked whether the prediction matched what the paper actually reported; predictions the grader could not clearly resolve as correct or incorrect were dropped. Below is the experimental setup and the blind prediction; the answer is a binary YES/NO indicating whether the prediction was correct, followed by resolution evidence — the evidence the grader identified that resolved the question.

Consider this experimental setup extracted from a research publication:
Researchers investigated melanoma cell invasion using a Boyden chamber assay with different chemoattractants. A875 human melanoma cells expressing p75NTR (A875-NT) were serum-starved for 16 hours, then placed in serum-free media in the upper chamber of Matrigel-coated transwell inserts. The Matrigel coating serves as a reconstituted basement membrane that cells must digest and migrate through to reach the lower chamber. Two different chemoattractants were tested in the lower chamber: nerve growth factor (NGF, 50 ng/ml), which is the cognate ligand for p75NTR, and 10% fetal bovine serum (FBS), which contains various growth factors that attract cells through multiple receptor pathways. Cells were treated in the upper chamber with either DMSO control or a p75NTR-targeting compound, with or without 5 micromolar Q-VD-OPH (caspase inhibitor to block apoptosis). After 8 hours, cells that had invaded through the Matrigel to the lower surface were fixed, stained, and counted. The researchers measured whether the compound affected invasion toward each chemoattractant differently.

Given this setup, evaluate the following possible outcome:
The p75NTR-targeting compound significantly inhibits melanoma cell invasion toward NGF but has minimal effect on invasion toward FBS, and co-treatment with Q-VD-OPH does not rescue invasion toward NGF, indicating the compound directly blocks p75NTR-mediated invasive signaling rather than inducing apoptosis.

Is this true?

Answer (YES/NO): NO